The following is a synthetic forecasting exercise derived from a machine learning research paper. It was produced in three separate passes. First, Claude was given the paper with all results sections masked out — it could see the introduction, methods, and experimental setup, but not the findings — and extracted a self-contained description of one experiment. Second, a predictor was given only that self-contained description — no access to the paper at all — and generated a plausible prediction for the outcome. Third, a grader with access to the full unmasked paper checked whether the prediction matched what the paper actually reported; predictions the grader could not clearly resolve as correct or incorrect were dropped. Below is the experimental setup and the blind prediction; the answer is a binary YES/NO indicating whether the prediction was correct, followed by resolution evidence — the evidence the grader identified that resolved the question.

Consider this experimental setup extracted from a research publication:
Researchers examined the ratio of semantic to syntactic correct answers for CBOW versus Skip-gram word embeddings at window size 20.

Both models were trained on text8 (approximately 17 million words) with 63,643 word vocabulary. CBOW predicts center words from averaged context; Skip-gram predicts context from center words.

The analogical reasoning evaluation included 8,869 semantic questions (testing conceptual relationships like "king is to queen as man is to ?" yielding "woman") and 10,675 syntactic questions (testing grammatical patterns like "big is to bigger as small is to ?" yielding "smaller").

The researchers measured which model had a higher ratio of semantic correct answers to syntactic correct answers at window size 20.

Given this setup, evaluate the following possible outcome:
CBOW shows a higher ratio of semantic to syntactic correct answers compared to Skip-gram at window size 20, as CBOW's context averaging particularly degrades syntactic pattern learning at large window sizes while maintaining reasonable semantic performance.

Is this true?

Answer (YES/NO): NO